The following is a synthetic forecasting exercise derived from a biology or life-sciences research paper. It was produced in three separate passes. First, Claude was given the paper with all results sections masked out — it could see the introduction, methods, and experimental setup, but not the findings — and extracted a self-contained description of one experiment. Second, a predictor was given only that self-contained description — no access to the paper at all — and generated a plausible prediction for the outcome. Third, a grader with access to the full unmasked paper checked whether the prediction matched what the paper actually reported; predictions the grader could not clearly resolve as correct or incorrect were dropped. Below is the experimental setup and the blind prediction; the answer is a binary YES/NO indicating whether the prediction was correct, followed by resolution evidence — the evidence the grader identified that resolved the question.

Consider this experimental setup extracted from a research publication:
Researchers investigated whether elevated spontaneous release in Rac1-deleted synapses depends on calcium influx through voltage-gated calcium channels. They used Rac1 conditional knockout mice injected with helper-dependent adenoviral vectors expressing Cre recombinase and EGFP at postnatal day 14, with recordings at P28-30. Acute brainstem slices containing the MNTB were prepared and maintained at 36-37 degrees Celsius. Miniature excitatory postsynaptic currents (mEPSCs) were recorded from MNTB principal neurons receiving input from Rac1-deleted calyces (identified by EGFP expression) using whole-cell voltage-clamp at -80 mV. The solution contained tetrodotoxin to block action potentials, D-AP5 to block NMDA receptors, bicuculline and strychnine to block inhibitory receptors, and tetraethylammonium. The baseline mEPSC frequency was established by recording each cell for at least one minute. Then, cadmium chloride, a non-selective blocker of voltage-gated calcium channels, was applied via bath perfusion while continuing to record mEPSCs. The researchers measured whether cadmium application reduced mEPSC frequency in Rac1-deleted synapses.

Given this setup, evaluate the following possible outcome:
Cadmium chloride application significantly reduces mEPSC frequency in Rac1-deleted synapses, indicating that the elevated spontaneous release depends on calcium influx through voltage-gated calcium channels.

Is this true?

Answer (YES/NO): NO